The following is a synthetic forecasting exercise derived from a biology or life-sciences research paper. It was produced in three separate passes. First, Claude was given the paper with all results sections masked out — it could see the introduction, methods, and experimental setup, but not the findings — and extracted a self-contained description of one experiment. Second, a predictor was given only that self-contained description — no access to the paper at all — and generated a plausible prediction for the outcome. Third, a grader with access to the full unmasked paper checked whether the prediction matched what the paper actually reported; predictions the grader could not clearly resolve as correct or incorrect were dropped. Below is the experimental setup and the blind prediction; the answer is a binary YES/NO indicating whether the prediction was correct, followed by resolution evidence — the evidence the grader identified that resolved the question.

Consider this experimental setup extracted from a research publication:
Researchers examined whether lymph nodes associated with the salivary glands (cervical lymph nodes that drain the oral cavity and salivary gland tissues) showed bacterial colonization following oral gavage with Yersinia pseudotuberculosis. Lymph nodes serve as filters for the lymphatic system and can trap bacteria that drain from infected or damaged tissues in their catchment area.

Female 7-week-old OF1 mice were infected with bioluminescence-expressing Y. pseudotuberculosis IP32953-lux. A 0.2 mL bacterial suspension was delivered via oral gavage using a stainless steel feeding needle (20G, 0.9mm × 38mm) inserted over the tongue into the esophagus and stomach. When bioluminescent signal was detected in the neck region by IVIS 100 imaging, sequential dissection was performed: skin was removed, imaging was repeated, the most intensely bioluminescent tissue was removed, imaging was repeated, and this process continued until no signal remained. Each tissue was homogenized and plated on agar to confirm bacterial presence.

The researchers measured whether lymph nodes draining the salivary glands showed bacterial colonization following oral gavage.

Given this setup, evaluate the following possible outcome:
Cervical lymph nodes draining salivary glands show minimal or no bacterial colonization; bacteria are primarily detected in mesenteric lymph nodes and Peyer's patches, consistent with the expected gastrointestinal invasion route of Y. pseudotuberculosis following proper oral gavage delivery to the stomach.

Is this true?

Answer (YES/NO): NO